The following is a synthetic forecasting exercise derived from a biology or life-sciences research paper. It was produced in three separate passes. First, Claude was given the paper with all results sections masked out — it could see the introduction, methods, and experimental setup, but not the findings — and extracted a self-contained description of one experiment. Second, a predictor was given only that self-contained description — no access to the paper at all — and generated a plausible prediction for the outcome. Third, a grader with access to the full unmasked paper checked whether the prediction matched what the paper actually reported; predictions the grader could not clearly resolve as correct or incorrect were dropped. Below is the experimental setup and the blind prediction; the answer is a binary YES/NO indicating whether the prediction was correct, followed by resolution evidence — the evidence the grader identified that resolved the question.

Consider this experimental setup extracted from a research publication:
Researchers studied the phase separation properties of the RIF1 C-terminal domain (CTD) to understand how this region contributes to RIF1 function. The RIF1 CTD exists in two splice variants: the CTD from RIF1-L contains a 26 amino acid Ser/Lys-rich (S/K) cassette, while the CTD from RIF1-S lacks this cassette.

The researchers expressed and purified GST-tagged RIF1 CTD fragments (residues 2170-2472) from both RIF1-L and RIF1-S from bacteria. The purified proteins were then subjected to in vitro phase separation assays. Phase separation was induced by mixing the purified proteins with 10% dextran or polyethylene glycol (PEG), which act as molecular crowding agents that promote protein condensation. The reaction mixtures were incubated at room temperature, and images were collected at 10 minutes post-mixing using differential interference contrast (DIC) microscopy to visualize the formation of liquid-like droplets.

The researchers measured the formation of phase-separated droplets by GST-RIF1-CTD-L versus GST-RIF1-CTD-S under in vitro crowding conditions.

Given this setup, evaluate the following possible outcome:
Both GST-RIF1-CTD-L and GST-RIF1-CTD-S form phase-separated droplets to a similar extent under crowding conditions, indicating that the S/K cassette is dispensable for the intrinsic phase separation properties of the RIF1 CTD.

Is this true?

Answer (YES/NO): NO